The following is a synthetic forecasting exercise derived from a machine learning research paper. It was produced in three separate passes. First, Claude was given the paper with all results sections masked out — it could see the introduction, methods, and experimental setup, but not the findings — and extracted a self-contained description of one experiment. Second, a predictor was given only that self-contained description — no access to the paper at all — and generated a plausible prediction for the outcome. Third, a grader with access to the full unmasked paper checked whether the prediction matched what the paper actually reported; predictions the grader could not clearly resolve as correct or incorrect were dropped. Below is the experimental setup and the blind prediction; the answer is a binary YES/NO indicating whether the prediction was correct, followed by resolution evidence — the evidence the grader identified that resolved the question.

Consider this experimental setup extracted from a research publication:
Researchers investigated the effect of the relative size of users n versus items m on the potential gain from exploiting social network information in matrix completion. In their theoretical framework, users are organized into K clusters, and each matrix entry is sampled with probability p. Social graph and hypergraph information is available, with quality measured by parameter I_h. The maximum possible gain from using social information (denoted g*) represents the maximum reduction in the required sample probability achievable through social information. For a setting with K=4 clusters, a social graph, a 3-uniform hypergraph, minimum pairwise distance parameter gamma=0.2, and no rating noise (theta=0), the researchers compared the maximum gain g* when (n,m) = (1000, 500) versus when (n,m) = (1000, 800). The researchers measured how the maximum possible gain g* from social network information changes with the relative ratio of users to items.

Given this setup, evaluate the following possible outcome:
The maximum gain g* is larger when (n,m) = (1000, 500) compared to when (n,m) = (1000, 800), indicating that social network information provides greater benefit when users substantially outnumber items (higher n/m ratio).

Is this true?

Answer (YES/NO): YES